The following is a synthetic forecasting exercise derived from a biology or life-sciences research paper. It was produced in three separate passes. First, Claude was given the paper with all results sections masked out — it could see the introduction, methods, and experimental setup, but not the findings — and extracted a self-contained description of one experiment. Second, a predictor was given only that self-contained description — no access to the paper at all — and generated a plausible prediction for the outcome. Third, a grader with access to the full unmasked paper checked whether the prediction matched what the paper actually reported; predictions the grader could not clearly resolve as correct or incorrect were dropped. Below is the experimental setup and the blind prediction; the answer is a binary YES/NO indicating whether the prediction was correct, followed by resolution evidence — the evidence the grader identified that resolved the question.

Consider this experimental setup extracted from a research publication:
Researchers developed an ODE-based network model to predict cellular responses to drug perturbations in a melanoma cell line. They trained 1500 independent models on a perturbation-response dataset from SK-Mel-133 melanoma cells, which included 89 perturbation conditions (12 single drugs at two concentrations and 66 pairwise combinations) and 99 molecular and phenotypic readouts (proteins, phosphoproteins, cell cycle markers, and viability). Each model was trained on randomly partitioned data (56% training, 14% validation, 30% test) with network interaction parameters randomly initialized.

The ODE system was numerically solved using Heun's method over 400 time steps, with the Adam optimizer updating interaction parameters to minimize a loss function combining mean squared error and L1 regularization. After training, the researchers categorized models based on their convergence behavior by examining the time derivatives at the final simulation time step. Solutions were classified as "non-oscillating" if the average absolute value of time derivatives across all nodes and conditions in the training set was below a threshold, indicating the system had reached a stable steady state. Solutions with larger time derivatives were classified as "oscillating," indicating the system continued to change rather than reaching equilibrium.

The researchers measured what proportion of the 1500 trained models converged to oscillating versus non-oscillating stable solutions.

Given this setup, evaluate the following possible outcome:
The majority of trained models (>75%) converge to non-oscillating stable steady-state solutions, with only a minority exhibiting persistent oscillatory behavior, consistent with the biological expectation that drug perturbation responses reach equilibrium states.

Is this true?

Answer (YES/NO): NO